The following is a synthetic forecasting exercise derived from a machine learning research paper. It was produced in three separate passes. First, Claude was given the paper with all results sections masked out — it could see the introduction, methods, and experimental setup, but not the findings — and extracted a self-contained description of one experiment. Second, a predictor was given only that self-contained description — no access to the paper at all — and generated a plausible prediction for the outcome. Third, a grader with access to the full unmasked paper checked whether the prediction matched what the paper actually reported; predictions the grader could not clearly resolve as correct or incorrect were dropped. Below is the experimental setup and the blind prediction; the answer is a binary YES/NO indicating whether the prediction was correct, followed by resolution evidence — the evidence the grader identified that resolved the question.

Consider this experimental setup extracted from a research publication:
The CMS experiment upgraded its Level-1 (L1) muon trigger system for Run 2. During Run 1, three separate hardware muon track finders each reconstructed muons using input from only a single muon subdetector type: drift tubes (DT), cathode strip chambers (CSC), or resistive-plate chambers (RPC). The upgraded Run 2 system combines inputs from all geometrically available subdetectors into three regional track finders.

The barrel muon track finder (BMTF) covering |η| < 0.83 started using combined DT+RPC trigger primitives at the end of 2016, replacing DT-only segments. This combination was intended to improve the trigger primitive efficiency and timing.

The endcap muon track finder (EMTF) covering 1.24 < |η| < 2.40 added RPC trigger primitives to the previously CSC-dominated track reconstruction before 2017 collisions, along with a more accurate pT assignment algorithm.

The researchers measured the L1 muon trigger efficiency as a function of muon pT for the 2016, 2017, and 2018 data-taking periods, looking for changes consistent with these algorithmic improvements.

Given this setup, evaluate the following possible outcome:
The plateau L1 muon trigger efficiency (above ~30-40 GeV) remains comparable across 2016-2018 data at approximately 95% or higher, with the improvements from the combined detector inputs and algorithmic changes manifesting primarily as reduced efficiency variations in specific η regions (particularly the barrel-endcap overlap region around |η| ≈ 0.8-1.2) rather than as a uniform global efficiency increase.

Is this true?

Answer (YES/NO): NO